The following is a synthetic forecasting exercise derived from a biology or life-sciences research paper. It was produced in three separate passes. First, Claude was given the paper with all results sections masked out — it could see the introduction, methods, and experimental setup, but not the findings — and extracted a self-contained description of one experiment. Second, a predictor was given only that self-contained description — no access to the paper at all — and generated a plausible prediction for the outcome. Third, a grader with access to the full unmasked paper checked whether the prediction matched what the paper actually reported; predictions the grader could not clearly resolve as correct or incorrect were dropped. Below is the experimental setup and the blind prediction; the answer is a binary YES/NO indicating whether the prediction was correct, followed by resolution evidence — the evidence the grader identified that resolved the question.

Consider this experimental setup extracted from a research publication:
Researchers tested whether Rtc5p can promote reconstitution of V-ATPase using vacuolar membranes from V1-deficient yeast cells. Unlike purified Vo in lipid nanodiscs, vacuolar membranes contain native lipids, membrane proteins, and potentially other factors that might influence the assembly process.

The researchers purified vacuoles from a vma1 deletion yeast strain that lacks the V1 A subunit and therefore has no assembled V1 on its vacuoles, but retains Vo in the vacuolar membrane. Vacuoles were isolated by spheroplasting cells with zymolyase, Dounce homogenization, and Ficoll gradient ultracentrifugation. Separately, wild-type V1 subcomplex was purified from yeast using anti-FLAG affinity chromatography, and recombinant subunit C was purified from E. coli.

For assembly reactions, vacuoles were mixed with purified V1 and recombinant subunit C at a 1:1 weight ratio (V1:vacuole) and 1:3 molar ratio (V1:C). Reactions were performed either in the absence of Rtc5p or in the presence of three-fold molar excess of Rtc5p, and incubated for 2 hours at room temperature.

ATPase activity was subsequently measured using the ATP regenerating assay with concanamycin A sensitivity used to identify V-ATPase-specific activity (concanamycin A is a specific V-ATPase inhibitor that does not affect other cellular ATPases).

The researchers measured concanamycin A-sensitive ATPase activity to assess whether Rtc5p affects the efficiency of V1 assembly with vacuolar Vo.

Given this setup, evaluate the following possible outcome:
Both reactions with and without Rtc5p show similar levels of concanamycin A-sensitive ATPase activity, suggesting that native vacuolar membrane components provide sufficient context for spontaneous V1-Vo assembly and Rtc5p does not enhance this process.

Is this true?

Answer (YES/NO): NO